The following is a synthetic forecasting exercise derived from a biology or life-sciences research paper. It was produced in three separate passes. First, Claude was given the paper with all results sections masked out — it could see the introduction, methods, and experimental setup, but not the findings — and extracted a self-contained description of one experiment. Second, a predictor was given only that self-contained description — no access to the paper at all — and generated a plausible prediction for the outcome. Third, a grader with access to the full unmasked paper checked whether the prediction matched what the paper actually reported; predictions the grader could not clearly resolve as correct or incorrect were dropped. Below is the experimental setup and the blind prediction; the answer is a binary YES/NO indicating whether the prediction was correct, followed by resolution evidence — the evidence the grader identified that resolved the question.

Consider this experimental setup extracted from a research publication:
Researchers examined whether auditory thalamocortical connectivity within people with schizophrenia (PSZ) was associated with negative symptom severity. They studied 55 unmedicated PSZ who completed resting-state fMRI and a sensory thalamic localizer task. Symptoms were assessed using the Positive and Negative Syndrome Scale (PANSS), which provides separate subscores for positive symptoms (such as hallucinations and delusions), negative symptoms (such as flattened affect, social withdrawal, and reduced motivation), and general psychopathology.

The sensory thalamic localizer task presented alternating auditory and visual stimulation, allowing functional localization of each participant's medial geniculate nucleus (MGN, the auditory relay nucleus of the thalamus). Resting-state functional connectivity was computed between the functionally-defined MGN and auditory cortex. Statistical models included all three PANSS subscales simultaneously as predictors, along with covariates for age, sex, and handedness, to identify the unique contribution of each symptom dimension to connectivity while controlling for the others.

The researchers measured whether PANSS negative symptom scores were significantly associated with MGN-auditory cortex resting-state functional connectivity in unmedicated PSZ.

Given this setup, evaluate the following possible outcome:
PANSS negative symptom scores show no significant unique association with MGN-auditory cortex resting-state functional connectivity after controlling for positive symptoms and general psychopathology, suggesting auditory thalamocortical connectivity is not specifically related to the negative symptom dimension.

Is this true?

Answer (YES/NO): YES